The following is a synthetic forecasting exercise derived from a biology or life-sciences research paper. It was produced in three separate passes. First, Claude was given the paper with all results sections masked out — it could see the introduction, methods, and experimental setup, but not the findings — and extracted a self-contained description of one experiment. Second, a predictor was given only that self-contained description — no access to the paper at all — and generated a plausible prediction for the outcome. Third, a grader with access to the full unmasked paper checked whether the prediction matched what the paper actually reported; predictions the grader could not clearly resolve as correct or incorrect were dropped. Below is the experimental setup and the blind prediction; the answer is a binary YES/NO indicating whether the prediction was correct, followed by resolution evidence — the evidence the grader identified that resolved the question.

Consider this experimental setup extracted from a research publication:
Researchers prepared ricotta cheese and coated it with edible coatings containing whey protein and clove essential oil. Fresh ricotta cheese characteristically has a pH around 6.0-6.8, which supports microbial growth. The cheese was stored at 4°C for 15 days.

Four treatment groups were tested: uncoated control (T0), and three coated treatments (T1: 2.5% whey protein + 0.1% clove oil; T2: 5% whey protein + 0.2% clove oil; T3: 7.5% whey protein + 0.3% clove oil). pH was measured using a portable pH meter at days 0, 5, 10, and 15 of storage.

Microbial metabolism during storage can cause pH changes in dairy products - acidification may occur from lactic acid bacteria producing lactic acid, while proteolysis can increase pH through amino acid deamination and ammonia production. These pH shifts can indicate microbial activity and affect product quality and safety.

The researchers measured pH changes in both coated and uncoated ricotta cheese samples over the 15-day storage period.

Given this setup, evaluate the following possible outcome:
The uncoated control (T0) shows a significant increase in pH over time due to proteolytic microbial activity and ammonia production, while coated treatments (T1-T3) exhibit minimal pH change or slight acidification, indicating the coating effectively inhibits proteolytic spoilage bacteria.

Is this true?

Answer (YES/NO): NO